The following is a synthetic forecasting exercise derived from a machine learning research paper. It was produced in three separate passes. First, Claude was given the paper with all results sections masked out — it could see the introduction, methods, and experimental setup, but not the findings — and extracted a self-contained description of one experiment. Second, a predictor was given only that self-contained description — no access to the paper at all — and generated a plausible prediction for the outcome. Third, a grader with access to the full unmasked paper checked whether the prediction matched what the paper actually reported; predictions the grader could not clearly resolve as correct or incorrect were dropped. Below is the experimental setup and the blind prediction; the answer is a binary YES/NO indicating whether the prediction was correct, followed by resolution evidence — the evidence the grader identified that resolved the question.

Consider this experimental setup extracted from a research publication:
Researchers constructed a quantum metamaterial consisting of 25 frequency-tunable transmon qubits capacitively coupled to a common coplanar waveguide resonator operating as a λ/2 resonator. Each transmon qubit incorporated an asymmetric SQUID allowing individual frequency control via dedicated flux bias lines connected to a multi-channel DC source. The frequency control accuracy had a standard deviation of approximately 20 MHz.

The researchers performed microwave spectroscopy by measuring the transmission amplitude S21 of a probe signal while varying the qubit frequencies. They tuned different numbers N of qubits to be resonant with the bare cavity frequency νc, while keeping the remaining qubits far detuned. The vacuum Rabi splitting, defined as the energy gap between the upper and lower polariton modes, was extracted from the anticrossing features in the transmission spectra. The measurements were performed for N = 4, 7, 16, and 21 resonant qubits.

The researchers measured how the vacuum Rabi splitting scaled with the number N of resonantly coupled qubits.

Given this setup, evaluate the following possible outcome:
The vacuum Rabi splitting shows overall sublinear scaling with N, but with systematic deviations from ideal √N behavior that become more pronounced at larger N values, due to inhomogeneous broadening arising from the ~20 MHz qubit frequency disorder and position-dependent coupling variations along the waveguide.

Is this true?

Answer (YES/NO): NO